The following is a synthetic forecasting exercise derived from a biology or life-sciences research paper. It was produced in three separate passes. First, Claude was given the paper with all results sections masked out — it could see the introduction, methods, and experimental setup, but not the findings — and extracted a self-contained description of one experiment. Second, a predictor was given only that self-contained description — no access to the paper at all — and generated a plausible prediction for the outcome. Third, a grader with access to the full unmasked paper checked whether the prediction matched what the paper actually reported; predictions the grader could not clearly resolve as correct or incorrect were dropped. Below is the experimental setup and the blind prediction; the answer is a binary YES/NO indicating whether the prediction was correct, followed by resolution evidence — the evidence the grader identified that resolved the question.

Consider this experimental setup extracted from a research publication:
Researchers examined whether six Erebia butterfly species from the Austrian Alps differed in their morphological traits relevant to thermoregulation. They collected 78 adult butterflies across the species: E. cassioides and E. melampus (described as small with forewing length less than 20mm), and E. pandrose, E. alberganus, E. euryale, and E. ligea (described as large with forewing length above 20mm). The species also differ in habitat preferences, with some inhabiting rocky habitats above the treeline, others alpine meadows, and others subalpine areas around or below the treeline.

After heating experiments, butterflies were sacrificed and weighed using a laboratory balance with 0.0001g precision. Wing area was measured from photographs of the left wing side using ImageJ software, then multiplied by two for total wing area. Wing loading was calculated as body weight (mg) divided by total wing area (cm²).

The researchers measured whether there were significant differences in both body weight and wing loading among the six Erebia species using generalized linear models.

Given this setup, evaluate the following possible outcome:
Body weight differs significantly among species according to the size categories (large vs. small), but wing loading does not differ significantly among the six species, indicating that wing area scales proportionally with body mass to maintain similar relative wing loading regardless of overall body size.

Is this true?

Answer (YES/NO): NO